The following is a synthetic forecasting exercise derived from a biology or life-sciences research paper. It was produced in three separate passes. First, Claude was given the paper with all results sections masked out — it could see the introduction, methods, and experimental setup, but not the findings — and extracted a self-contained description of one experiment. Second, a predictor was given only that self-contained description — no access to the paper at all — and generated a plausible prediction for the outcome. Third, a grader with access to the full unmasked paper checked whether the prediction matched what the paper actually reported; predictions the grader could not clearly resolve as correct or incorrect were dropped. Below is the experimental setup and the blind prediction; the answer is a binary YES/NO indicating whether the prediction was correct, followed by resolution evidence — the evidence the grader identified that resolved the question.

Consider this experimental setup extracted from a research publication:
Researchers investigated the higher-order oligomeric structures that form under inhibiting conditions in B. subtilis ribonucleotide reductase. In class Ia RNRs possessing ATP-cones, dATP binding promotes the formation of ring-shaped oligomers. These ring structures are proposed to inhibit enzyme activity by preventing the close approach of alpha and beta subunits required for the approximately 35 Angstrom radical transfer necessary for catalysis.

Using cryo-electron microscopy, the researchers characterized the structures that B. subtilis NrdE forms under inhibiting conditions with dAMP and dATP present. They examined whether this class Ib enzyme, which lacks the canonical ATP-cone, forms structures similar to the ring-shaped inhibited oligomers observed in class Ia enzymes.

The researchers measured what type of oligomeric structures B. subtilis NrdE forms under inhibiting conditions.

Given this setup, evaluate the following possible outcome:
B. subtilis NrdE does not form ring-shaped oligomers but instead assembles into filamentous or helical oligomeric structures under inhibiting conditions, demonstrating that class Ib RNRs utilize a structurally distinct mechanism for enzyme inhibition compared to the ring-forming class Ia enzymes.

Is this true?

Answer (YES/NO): YES